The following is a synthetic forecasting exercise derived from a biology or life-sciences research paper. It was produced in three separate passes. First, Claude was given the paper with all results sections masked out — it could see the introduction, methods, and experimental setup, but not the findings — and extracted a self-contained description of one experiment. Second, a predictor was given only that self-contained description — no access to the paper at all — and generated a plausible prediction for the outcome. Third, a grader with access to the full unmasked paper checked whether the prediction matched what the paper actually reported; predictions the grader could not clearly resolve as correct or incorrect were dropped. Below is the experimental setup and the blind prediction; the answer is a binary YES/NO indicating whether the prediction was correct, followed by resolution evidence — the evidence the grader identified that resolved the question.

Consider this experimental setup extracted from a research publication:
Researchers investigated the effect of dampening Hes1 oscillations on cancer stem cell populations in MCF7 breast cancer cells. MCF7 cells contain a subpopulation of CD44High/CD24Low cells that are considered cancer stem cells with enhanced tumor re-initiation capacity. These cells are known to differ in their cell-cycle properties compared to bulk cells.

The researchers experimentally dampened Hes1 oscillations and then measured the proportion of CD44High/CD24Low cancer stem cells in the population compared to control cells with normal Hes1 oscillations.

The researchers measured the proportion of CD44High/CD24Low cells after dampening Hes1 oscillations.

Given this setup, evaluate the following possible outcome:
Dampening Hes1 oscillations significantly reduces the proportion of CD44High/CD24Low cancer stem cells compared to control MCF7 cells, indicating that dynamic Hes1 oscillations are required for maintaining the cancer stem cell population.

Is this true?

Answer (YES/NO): NO